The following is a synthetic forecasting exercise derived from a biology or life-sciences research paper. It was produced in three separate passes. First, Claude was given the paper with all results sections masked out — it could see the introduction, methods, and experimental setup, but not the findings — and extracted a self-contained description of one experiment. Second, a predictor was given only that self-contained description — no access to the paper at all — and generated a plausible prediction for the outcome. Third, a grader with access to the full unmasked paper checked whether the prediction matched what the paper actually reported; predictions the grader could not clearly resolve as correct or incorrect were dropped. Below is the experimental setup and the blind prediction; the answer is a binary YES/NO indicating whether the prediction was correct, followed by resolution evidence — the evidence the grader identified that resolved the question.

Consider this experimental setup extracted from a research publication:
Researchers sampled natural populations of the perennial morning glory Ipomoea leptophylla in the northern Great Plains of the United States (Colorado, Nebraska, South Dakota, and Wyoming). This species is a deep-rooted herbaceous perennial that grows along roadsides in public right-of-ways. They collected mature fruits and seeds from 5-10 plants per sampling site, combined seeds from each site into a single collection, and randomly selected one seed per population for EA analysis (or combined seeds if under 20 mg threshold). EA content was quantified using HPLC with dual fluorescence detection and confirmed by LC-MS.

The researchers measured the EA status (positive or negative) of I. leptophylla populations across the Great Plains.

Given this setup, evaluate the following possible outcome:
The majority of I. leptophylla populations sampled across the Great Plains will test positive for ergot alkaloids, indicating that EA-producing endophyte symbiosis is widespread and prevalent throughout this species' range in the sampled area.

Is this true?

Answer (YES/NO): YES